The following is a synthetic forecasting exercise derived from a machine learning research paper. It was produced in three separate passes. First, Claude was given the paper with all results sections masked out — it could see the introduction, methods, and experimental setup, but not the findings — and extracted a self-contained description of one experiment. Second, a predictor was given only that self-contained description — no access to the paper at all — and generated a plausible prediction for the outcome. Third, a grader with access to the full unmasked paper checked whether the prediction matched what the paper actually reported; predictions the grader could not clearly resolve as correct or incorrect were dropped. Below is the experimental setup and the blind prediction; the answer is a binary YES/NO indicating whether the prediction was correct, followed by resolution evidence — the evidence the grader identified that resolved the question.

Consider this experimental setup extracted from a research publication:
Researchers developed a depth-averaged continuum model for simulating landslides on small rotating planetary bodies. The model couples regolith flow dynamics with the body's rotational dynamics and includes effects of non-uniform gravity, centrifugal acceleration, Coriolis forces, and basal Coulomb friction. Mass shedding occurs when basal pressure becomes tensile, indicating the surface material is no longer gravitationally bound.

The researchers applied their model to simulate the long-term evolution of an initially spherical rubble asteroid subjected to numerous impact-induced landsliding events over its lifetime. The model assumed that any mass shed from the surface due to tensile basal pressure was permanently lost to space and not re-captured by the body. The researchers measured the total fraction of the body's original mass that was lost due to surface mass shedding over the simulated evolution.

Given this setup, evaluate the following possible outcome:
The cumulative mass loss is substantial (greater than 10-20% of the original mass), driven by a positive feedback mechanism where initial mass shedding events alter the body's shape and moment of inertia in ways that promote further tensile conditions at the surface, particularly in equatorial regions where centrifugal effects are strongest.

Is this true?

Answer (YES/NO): NO